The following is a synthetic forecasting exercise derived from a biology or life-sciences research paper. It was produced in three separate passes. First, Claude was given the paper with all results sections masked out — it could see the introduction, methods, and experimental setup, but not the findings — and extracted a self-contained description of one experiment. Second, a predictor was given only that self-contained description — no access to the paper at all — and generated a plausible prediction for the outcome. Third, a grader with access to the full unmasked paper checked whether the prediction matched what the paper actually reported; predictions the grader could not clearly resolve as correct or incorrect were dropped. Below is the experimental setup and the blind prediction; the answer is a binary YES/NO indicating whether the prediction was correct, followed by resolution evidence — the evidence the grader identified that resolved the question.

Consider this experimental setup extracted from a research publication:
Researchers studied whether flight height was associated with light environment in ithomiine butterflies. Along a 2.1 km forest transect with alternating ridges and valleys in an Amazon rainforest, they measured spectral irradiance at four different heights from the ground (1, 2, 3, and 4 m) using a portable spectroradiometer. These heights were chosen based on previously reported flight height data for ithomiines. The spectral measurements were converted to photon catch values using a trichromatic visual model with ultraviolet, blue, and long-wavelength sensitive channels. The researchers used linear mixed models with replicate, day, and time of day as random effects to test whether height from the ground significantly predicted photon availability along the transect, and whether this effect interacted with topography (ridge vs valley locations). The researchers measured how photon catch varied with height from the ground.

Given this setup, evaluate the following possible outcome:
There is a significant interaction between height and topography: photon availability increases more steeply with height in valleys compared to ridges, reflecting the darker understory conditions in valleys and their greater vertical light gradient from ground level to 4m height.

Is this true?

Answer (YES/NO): NO